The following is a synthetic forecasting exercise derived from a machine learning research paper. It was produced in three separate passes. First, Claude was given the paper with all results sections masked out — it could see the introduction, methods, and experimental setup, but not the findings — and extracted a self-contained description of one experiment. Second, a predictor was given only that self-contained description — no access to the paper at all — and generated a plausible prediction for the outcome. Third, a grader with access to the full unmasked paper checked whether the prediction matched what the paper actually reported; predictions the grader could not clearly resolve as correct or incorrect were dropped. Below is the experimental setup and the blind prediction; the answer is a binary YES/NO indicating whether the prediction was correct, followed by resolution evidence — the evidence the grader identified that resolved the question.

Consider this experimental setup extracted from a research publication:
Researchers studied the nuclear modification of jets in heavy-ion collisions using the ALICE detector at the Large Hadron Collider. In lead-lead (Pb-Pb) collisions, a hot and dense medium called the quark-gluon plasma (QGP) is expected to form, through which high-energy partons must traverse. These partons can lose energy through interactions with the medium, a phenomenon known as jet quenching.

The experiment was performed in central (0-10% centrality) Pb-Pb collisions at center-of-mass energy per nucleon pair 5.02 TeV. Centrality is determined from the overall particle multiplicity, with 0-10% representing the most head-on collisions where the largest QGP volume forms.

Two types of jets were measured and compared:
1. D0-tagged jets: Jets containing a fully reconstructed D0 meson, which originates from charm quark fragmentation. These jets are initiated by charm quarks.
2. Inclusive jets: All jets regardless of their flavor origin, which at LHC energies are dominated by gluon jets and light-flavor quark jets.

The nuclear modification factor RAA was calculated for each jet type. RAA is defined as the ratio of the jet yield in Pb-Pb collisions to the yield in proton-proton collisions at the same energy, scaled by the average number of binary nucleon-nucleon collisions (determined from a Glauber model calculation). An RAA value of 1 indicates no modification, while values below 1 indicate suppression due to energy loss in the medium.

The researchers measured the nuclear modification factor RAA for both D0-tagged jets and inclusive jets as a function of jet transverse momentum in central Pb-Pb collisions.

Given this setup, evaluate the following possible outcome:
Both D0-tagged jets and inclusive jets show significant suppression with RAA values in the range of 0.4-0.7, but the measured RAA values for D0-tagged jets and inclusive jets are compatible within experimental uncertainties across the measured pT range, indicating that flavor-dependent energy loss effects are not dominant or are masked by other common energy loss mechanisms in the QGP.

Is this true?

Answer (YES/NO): NO